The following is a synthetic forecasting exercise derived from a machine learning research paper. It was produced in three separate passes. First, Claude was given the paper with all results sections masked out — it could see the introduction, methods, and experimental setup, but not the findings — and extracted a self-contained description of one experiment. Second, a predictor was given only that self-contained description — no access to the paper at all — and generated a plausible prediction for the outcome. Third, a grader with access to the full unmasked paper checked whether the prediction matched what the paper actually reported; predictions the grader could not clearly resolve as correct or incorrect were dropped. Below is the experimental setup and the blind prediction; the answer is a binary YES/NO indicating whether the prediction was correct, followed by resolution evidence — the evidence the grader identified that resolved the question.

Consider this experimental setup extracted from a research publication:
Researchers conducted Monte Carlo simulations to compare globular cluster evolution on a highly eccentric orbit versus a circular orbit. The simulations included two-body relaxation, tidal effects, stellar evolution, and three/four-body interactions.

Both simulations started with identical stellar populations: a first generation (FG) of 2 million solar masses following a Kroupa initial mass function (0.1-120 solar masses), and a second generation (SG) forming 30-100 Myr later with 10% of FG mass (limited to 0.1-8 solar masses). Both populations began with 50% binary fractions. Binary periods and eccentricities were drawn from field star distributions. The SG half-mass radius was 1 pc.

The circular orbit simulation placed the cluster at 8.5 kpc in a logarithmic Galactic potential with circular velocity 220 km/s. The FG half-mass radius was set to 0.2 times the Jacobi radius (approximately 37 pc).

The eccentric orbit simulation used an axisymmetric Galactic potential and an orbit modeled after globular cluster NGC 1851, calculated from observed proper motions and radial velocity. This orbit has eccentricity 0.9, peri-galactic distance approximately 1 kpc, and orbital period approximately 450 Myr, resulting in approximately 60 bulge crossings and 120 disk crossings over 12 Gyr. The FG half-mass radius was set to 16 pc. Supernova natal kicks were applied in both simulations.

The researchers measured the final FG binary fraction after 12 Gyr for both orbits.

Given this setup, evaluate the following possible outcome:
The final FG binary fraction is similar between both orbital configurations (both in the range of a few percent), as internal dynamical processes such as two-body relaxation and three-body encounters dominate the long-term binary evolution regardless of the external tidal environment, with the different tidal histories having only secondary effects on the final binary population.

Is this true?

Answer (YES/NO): NO